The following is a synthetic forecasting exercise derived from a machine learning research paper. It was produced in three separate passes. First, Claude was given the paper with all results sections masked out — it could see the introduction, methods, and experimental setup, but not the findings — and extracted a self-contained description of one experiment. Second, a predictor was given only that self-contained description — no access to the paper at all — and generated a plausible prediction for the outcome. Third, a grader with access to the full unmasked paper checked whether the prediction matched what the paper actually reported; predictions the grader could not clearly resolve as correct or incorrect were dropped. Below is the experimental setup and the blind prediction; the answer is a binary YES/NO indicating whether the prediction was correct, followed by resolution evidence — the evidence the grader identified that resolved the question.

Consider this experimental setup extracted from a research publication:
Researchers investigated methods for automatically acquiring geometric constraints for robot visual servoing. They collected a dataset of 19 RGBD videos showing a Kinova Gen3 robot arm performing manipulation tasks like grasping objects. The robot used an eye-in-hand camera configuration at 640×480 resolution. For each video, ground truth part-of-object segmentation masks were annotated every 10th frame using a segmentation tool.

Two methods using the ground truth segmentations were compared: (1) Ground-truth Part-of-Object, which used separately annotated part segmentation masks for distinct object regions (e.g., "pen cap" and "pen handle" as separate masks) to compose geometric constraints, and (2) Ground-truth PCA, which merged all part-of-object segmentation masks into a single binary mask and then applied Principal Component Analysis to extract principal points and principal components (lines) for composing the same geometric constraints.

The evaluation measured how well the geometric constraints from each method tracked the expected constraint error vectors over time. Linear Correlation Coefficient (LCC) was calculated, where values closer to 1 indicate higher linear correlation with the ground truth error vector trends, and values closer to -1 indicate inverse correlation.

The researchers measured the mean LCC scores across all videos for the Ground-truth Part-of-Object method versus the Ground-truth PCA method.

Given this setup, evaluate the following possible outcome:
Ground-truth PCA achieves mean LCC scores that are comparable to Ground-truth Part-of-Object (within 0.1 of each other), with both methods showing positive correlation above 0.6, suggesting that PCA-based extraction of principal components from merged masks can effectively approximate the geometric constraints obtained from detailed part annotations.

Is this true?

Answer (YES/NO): YES